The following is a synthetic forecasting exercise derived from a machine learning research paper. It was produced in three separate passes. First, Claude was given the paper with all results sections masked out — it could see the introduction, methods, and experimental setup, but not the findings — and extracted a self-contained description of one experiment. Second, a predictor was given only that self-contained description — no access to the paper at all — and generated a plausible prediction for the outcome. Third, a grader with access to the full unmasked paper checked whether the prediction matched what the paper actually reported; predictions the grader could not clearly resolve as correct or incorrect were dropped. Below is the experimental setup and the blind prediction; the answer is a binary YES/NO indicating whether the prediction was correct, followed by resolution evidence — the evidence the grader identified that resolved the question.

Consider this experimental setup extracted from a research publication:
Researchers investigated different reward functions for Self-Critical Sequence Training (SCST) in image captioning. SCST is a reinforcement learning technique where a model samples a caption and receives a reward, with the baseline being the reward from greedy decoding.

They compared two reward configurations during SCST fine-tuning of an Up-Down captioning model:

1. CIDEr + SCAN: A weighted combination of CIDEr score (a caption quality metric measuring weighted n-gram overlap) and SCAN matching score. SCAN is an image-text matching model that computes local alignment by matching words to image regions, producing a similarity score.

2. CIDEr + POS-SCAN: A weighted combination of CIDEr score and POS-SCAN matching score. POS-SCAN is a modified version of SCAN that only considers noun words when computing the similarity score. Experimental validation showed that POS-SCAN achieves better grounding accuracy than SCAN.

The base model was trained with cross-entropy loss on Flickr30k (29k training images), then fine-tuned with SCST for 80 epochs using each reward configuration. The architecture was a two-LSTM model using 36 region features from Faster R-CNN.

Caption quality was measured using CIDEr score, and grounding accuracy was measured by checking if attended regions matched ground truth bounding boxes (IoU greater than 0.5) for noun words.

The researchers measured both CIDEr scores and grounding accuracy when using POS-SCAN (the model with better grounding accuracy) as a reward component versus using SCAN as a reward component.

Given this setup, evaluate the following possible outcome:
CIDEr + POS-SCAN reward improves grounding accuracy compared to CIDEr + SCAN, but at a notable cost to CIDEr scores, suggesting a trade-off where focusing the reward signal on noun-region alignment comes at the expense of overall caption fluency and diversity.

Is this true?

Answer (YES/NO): YES